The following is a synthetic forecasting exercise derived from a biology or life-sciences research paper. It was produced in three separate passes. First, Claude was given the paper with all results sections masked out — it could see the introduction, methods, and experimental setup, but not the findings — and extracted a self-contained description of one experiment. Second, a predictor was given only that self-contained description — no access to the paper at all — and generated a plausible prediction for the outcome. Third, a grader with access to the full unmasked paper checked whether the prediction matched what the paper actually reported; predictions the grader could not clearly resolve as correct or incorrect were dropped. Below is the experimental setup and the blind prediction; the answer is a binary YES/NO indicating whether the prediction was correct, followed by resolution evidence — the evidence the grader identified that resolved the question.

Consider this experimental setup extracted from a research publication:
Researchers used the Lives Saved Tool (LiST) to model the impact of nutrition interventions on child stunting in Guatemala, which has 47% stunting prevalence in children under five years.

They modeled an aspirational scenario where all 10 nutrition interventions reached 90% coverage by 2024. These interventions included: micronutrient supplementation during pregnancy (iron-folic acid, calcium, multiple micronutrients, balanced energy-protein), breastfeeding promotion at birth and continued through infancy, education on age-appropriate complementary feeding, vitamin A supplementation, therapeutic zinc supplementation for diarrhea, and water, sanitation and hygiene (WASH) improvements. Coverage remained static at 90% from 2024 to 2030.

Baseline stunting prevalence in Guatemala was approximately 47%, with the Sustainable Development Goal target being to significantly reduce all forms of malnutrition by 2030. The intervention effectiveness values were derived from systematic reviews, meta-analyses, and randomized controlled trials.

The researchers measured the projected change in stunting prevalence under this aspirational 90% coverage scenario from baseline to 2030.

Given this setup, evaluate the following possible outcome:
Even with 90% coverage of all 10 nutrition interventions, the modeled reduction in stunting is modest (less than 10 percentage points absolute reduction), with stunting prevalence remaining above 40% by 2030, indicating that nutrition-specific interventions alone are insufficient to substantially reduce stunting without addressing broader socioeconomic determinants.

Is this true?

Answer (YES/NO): YES